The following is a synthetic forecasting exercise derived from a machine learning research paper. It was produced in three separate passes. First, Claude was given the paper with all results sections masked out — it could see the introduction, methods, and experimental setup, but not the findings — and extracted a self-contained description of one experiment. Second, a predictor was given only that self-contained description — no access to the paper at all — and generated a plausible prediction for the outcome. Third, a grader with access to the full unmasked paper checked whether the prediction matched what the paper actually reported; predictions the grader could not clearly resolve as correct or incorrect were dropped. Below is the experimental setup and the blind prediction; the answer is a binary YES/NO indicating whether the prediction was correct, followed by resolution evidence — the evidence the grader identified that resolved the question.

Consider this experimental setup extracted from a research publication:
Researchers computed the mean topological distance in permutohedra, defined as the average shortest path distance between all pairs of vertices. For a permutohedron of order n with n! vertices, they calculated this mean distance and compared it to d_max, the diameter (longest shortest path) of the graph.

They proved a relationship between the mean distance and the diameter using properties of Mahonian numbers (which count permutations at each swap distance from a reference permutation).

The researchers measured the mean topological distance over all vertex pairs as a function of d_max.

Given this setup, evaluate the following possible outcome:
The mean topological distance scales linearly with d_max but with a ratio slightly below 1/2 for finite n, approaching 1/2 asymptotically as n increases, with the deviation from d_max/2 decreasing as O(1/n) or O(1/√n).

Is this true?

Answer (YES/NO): NO